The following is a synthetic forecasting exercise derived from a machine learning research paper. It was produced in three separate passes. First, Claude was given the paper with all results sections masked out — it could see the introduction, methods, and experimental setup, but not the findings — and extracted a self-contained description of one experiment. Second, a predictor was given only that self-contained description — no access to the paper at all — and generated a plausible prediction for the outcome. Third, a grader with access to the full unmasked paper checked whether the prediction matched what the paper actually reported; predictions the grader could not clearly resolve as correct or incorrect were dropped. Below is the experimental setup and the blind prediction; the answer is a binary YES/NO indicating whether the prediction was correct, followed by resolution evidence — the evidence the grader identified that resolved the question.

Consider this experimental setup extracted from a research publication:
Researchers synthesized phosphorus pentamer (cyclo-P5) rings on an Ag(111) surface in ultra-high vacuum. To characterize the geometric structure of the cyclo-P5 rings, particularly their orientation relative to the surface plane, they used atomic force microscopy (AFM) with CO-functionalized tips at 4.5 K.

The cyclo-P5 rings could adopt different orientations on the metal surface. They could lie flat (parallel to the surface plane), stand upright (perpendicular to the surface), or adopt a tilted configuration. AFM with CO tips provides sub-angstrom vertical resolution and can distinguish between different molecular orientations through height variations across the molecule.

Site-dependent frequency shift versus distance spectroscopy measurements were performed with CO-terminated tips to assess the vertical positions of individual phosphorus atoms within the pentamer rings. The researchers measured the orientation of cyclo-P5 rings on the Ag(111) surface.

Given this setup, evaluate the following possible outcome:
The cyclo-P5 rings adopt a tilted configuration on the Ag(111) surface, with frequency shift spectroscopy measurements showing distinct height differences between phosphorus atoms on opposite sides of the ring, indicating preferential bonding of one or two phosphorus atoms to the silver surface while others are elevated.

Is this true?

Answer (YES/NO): NO